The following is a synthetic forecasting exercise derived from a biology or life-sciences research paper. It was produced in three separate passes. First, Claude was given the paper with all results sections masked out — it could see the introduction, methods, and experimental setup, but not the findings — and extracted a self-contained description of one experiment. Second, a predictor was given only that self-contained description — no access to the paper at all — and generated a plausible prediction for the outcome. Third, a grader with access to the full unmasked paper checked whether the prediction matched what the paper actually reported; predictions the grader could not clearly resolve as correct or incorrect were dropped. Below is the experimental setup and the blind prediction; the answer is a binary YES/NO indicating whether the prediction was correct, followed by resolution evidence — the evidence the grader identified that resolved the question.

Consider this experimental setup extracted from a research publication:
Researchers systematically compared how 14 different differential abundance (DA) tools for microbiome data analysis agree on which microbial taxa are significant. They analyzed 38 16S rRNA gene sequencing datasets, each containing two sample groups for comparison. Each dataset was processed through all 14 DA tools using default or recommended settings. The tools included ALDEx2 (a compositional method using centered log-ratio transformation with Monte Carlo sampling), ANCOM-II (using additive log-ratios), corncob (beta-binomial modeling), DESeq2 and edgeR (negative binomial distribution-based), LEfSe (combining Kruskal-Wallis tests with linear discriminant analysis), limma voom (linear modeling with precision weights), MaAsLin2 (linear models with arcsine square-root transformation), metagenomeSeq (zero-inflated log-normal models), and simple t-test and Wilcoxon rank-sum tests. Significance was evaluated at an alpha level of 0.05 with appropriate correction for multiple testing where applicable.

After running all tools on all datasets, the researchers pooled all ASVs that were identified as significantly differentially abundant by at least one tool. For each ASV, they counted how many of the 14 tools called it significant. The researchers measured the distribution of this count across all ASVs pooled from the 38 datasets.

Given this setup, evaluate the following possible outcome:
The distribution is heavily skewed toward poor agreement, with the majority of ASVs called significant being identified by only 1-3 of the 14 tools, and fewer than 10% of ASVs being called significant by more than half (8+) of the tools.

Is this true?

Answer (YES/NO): NO